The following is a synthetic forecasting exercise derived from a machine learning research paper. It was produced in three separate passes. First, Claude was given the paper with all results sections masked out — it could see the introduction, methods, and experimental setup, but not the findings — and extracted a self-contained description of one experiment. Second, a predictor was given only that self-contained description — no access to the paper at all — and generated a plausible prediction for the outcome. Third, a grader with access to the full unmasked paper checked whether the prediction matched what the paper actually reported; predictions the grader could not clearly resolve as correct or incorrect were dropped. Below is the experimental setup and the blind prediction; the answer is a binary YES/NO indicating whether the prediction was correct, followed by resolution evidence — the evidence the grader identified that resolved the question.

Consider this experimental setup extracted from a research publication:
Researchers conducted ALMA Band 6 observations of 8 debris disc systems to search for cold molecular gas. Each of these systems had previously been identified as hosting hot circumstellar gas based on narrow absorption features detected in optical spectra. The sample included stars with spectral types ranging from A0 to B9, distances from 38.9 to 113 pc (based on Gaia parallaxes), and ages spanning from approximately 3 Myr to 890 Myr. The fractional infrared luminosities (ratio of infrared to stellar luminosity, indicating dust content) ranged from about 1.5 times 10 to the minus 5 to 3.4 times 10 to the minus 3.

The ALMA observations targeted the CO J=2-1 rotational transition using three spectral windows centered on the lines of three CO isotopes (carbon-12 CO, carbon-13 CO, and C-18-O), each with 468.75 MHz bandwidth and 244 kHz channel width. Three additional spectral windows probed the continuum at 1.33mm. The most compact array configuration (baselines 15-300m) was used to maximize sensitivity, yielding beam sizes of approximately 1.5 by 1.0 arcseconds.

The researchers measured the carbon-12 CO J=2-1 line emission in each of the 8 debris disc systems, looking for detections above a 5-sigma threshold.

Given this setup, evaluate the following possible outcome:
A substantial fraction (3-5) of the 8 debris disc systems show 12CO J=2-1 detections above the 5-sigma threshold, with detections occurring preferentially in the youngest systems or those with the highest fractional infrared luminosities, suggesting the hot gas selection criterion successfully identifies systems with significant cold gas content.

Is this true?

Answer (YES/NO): NO